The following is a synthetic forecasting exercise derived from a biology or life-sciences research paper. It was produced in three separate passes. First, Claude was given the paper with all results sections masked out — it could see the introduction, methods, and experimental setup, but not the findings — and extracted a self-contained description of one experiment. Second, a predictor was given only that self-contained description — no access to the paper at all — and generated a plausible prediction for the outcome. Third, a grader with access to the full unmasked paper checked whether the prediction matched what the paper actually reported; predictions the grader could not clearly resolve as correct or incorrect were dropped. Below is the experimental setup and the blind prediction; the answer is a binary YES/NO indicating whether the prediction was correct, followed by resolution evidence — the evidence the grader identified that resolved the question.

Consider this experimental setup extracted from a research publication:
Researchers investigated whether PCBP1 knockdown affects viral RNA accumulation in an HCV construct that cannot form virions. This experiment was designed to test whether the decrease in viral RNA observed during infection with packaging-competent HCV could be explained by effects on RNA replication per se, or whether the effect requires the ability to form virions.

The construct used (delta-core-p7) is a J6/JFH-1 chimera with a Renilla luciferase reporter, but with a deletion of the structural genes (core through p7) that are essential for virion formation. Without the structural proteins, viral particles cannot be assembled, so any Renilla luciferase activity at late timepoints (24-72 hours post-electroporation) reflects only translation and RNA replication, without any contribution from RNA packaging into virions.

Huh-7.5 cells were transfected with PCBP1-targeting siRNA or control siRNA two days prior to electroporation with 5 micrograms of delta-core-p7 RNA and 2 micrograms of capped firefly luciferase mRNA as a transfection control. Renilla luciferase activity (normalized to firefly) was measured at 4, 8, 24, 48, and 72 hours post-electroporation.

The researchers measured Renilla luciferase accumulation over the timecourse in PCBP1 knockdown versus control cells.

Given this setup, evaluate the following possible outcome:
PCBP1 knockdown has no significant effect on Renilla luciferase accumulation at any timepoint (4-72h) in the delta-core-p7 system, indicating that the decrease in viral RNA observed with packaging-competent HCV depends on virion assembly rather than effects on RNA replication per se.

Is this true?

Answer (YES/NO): YES